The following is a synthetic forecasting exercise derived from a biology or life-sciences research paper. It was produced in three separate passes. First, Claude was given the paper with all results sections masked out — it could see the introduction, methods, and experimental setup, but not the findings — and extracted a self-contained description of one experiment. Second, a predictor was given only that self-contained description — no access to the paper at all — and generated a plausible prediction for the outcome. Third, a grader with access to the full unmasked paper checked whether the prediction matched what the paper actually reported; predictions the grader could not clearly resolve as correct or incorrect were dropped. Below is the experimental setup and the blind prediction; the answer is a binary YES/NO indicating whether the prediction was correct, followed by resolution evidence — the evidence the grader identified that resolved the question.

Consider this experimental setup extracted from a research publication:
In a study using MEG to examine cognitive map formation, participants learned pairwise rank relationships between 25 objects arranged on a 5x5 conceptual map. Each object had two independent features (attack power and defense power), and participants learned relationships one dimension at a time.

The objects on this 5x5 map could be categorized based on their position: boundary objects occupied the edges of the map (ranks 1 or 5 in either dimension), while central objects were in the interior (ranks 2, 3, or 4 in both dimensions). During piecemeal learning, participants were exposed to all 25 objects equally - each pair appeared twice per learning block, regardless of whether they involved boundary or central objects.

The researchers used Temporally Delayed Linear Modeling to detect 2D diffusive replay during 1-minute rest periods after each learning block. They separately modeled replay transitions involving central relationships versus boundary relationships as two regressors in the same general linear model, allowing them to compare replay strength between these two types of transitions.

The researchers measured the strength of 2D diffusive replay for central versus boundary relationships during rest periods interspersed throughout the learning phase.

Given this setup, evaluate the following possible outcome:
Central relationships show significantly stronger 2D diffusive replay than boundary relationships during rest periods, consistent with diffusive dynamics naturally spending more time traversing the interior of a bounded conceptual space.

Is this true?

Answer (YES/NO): YES